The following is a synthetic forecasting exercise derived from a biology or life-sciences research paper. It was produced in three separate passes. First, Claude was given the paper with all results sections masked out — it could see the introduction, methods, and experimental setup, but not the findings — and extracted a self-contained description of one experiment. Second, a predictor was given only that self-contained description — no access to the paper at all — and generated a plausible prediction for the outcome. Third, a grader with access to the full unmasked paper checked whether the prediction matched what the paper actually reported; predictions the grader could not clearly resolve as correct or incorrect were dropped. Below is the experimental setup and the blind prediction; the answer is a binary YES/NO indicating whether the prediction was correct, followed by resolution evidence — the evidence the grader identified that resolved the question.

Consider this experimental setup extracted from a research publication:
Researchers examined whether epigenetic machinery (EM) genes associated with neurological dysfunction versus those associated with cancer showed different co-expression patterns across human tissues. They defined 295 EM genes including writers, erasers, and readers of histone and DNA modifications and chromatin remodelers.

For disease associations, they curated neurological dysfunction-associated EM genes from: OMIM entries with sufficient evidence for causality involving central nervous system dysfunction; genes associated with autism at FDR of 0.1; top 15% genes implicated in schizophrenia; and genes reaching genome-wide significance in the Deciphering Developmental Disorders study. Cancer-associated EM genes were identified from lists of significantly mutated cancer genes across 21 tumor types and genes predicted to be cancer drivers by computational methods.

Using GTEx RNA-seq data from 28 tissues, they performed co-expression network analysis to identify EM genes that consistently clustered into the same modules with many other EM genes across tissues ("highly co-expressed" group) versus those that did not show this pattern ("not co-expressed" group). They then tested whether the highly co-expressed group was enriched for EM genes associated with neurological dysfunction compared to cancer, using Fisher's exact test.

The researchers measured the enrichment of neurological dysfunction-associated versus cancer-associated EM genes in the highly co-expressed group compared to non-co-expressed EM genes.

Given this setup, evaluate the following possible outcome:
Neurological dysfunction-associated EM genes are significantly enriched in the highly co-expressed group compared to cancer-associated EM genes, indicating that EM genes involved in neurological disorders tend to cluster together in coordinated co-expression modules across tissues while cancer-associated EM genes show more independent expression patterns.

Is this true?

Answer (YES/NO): YES